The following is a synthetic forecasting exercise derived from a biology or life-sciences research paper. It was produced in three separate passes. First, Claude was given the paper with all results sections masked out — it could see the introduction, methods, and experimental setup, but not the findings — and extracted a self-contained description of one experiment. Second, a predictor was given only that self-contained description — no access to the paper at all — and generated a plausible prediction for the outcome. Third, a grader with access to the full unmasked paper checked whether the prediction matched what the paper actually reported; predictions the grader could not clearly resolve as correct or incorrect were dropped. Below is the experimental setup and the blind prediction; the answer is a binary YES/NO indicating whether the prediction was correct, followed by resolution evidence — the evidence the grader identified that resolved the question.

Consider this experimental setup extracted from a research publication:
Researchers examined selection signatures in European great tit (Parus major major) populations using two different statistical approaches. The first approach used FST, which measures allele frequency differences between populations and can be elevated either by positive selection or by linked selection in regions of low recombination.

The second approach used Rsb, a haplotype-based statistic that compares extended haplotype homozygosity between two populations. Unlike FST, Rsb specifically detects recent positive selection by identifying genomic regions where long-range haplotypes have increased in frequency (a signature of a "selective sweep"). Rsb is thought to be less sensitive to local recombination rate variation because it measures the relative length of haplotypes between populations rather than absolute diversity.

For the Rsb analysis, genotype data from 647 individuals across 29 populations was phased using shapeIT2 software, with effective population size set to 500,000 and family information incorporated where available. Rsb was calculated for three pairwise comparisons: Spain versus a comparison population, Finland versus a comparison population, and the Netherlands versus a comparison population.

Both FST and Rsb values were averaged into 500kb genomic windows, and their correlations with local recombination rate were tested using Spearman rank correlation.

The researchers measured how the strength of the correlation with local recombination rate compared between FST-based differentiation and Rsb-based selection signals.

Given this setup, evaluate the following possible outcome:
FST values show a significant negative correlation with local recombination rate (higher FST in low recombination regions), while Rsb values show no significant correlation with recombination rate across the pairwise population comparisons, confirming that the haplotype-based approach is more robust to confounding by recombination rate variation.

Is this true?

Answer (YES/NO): NO